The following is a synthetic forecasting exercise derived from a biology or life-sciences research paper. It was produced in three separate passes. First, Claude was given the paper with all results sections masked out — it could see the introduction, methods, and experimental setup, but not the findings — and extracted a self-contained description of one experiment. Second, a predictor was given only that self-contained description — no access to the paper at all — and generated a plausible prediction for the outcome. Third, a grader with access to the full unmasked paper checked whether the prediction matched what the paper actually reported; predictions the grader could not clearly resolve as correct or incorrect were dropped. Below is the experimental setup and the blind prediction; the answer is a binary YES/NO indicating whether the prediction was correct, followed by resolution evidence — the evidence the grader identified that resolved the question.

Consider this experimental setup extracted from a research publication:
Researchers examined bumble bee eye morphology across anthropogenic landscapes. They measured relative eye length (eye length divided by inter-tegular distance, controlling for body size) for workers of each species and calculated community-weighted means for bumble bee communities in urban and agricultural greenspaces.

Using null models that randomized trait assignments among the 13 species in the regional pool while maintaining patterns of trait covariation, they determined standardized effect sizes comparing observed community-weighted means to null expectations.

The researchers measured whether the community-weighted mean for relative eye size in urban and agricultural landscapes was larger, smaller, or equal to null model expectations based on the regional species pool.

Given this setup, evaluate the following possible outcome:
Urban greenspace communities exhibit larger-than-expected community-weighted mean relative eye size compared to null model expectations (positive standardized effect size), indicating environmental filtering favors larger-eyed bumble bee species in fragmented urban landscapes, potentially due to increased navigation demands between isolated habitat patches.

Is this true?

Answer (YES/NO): YES